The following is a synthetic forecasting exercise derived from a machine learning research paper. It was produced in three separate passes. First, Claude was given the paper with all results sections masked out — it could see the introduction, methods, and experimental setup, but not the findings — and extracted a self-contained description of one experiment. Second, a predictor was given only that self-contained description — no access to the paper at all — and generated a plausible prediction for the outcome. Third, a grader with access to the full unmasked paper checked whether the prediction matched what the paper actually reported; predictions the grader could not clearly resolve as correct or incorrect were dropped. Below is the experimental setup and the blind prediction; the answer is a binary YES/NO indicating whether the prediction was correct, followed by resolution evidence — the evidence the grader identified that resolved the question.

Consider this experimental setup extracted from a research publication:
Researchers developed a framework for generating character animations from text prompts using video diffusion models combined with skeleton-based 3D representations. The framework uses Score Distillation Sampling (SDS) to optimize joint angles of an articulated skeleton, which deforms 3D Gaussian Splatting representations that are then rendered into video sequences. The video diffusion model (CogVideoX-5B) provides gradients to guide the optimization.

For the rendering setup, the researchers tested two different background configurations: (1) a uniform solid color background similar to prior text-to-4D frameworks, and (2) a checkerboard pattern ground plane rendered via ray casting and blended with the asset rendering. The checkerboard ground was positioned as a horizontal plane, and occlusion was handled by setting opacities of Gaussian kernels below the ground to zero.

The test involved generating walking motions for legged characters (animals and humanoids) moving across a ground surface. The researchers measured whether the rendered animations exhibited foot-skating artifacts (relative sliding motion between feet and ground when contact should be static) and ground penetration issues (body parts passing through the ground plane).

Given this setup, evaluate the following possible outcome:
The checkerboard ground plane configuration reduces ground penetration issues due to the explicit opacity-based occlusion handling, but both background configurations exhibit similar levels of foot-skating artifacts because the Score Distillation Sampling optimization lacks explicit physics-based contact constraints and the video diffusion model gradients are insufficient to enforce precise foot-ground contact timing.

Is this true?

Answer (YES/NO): NO